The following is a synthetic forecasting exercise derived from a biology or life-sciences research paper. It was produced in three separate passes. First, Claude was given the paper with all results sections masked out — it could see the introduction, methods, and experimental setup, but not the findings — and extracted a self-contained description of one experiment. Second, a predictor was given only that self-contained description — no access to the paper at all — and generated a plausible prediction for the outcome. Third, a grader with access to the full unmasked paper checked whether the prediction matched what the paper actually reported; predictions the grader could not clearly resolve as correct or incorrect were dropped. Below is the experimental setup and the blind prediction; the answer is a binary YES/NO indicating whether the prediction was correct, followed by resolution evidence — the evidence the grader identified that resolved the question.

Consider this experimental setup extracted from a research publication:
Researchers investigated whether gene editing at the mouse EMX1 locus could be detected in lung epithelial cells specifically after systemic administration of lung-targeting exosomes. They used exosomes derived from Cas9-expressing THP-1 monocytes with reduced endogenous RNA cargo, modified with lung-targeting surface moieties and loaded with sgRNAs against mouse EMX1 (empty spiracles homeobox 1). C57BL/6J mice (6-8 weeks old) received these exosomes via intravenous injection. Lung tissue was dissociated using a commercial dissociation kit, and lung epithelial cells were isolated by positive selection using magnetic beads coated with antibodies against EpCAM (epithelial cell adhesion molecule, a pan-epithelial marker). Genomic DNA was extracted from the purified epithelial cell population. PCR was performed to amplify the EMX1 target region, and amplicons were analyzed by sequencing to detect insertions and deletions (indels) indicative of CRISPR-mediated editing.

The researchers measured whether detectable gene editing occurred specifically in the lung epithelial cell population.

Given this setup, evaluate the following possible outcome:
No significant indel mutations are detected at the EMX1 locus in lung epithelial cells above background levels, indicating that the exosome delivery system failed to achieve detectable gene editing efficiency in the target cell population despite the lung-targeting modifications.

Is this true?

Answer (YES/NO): NO